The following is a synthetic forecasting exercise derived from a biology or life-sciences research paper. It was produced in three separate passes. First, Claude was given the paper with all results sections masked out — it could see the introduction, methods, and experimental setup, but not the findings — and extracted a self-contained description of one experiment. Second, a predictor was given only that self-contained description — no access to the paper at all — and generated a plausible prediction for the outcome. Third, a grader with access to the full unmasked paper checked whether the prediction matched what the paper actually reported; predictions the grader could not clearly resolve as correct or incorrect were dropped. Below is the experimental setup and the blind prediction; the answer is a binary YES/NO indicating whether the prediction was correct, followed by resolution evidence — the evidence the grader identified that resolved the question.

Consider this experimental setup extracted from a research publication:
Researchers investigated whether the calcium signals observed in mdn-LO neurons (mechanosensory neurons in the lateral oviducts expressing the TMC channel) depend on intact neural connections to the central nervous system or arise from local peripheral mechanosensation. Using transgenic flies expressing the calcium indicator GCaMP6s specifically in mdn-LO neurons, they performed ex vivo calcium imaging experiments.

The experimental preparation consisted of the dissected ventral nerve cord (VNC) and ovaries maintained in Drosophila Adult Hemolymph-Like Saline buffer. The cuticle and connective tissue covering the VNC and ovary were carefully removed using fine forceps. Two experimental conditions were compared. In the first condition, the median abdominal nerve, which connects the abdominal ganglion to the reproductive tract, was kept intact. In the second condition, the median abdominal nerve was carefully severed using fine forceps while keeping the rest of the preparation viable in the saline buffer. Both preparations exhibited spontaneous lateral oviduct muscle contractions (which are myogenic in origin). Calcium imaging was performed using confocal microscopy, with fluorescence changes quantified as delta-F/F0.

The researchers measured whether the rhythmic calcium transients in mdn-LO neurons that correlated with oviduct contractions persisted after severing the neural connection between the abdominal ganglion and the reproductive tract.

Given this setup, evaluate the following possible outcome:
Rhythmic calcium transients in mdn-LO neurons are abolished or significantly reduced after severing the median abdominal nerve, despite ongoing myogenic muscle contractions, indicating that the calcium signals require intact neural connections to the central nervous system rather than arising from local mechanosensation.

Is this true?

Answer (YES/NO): NO